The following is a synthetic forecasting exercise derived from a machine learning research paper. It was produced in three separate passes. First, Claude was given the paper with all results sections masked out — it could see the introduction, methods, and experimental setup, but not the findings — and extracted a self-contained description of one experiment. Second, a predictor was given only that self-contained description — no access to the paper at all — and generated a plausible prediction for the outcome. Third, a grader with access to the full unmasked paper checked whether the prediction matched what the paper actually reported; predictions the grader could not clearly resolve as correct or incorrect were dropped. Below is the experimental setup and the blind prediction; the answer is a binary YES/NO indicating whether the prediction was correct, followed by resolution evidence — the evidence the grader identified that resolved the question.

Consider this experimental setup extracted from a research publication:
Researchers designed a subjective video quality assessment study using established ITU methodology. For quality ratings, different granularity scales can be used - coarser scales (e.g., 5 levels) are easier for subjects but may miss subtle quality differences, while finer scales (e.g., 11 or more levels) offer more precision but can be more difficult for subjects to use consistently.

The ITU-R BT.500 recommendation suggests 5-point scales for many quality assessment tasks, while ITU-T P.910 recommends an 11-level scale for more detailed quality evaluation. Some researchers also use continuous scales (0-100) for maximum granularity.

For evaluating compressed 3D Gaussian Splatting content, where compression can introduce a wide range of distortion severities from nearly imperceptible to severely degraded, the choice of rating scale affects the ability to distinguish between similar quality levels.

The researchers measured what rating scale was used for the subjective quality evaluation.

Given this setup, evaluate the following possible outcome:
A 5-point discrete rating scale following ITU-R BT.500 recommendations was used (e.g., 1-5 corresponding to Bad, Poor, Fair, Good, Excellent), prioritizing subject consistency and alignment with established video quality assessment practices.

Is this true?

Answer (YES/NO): NO